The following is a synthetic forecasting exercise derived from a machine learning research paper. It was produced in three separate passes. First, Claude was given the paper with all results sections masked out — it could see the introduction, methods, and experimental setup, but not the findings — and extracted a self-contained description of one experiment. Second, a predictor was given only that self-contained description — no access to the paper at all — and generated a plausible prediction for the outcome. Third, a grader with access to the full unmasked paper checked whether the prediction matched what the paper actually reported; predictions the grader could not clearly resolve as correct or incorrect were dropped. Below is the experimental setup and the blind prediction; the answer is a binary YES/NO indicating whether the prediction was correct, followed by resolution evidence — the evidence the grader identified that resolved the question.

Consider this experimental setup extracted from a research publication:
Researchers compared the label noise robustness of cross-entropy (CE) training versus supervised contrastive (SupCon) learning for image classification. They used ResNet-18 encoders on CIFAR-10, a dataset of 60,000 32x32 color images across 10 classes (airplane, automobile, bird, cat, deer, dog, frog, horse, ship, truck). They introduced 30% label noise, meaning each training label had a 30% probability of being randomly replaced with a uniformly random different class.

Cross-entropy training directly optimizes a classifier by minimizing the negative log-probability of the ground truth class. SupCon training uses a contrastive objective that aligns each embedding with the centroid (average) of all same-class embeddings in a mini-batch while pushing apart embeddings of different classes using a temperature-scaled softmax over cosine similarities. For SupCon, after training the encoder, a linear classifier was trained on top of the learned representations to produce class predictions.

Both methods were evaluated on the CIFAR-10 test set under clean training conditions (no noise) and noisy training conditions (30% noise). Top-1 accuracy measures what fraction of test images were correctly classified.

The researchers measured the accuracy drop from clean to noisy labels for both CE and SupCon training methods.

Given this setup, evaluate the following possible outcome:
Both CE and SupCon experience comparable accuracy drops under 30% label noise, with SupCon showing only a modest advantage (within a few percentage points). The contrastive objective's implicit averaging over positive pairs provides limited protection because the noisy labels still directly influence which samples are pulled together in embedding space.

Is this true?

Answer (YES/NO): NO